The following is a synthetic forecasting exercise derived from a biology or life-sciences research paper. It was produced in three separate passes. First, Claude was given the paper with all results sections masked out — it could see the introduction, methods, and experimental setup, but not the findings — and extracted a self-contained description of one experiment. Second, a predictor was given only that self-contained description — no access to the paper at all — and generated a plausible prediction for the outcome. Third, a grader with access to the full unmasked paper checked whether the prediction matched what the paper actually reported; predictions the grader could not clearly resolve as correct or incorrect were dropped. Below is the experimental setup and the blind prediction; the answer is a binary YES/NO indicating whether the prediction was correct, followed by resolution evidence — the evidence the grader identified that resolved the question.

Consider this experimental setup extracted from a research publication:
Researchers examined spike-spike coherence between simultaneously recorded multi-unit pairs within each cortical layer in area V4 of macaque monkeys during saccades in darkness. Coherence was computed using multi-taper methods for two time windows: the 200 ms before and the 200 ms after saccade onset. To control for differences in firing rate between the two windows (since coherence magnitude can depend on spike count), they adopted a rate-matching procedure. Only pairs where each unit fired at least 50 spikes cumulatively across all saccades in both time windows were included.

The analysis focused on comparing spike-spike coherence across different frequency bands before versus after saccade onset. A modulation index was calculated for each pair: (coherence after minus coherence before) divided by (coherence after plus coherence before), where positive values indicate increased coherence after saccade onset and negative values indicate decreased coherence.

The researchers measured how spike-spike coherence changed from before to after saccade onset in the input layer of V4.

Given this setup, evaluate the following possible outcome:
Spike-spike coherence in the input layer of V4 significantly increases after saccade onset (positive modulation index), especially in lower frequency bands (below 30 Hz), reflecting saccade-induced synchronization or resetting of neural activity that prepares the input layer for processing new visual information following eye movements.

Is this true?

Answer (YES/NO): NO